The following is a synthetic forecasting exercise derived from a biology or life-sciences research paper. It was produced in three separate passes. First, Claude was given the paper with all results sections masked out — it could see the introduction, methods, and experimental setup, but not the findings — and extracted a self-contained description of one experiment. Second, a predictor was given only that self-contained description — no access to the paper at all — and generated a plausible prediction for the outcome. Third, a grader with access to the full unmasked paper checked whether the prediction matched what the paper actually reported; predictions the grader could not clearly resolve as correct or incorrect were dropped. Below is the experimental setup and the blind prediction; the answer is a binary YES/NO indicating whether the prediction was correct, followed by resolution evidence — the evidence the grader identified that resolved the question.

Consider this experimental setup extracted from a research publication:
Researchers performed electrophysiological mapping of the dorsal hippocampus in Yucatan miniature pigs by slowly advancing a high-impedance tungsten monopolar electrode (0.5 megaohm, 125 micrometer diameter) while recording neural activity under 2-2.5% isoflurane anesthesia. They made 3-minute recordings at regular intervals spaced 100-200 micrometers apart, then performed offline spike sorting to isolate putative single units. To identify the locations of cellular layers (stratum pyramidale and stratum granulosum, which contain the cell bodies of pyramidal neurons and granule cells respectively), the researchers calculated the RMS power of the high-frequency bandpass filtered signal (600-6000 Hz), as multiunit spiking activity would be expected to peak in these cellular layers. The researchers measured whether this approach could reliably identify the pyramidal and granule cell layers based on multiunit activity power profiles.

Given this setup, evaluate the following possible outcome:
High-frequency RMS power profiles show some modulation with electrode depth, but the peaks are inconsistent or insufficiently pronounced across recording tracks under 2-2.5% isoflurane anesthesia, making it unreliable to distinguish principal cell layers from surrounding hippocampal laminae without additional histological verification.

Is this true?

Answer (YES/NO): NO